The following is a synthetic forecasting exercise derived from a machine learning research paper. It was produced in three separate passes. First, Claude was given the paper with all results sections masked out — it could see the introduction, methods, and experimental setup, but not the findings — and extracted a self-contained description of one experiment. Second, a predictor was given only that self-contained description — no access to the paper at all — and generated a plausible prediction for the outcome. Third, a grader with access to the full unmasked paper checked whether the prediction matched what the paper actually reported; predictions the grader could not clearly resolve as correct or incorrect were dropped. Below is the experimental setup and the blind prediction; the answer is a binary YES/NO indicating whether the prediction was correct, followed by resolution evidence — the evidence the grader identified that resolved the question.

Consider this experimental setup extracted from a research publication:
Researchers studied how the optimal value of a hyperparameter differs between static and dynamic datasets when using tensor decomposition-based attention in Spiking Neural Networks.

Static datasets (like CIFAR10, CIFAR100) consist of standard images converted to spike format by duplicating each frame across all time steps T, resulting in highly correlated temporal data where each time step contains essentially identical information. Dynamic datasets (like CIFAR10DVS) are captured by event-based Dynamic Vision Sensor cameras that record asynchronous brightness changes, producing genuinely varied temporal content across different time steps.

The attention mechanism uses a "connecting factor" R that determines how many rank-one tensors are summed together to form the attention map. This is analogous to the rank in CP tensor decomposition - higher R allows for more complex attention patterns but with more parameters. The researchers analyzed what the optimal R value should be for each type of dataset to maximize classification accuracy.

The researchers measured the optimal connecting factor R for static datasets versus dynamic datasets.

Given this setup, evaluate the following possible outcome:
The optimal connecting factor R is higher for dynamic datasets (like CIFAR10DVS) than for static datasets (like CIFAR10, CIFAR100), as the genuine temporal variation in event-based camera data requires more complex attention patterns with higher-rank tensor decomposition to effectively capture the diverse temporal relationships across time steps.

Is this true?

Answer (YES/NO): YES